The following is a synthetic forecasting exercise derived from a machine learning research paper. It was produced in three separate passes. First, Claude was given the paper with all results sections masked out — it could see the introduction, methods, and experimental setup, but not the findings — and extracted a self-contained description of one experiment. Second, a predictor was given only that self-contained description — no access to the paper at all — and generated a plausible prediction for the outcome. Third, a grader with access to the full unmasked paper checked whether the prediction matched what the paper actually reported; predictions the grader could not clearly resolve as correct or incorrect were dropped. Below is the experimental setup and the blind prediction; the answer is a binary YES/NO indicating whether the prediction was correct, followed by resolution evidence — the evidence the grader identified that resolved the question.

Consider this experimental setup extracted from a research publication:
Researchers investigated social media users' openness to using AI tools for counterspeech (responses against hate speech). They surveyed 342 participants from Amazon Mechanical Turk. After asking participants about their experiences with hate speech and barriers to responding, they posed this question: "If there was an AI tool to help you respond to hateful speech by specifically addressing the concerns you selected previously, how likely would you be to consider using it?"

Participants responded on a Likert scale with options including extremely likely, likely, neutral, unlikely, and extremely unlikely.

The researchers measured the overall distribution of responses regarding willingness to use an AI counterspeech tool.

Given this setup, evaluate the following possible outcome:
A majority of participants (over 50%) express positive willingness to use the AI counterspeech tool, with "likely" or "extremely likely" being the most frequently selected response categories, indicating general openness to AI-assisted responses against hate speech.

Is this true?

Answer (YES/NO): NO